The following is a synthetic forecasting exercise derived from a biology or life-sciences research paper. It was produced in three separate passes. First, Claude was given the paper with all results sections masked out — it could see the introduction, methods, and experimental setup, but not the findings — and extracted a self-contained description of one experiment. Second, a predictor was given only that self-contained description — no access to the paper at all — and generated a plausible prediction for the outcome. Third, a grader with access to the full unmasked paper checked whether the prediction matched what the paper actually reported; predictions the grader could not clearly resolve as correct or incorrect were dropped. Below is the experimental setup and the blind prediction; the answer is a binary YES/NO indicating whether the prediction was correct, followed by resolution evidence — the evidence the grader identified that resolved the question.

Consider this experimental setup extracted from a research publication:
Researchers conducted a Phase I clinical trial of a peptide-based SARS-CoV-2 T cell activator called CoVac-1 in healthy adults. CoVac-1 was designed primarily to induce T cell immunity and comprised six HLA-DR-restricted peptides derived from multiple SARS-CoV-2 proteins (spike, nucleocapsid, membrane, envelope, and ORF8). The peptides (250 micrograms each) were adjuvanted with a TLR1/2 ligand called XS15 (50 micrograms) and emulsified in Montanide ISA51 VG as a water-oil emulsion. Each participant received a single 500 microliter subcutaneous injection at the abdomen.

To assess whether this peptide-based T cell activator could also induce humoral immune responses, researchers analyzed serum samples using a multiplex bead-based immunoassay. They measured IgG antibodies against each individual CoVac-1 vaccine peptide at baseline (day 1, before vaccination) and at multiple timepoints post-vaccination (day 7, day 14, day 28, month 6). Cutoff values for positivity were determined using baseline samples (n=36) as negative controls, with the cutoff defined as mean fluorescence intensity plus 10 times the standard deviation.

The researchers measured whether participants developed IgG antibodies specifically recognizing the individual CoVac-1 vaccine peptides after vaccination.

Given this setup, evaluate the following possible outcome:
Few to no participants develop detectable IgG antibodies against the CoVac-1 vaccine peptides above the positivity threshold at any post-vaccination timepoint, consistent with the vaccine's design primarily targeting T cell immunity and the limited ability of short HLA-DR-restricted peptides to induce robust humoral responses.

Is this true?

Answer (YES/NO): NO